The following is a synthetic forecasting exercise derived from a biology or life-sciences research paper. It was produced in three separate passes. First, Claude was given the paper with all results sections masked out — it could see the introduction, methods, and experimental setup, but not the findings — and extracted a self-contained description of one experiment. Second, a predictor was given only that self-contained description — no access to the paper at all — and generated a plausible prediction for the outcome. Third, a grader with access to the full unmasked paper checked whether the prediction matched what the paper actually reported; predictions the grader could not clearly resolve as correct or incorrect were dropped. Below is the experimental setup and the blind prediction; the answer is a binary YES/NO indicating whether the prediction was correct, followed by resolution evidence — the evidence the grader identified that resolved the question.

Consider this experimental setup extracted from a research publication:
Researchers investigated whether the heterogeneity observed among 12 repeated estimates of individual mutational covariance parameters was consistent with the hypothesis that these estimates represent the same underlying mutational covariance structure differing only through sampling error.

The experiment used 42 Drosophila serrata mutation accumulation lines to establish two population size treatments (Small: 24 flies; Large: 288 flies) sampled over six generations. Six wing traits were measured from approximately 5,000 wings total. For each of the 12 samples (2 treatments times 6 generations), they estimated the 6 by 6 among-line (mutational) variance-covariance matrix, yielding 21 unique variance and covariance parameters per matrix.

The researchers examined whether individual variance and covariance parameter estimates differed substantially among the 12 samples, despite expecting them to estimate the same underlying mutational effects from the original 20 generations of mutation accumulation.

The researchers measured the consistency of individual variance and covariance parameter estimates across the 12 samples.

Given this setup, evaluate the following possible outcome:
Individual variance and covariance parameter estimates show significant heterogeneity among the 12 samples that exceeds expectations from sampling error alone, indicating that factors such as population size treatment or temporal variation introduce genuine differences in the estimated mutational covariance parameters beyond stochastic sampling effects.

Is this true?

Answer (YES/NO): NO